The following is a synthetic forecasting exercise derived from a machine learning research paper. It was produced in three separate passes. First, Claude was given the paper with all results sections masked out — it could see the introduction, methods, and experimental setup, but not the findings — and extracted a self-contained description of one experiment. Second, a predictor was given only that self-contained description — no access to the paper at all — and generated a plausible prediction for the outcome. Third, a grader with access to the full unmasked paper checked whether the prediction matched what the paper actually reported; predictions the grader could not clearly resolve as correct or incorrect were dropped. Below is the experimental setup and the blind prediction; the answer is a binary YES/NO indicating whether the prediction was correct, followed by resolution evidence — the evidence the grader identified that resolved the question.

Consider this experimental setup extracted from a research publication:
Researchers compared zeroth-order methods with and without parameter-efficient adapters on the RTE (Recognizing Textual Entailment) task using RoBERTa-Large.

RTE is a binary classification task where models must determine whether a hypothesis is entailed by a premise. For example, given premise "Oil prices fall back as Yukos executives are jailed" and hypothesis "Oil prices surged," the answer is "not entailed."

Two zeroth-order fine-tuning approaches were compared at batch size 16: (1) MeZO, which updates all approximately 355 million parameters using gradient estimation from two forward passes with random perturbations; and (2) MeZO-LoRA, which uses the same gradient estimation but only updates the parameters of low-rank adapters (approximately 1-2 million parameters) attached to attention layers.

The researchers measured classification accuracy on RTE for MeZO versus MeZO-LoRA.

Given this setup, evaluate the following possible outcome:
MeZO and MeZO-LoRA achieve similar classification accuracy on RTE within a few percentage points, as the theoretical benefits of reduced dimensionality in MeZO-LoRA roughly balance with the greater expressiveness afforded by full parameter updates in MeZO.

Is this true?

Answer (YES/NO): YES